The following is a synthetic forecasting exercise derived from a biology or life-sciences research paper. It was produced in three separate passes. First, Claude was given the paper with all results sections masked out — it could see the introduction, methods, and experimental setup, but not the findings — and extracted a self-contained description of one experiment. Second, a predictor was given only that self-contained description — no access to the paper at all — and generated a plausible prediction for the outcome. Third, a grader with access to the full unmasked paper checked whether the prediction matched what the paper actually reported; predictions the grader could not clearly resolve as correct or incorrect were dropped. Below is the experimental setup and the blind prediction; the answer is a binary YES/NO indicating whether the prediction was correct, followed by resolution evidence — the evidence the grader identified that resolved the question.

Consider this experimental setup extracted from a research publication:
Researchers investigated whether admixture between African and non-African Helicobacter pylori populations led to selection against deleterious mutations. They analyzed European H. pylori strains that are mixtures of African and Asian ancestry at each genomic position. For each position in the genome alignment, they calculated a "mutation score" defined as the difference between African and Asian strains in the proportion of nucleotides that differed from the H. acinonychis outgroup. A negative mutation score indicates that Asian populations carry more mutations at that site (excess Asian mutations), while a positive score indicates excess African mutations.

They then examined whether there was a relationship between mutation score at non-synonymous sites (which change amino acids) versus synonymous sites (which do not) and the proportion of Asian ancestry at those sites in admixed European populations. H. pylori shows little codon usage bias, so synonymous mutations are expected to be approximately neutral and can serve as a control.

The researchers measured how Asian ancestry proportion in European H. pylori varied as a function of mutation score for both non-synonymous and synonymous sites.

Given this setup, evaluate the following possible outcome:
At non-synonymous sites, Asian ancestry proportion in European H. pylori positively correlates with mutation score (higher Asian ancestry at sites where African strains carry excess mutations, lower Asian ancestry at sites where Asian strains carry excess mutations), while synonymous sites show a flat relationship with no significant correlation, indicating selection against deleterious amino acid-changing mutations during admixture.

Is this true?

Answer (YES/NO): NO